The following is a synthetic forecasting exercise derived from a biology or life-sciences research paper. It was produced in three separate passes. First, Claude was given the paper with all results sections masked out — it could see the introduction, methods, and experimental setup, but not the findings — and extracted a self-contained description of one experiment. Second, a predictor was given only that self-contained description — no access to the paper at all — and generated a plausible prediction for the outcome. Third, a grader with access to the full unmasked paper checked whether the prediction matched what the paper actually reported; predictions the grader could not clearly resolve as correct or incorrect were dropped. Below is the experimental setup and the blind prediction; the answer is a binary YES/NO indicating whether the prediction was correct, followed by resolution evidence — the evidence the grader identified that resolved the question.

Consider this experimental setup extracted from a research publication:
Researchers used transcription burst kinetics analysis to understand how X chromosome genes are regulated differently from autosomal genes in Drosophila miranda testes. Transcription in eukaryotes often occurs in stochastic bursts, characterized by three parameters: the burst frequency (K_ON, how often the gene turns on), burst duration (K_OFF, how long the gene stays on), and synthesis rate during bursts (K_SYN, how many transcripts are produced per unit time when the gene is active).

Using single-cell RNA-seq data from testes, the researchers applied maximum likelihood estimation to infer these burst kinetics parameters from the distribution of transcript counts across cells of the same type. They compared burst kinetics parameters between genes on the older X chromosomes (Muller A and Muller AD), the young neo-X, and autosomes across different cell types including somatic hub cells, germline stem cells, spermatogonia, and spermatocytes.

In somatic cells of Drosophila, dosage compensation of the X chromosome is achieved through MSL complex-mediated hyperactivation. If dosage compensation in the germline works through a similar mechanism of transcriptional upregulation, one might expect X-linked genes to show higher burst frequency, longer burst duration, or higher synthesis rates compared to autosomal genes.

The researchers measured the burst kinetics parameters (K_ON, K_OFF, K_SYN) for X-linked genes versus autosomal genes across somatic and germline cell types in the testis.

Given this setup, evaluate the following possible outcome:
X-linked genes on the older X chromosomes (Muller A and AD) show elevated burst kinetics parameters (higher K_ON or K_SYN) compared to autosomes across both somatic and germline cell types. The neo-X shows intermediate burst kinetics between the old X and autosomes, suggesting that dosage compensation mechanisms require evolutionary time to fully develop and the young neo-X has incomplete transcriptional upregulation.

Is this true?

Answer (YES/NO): NO